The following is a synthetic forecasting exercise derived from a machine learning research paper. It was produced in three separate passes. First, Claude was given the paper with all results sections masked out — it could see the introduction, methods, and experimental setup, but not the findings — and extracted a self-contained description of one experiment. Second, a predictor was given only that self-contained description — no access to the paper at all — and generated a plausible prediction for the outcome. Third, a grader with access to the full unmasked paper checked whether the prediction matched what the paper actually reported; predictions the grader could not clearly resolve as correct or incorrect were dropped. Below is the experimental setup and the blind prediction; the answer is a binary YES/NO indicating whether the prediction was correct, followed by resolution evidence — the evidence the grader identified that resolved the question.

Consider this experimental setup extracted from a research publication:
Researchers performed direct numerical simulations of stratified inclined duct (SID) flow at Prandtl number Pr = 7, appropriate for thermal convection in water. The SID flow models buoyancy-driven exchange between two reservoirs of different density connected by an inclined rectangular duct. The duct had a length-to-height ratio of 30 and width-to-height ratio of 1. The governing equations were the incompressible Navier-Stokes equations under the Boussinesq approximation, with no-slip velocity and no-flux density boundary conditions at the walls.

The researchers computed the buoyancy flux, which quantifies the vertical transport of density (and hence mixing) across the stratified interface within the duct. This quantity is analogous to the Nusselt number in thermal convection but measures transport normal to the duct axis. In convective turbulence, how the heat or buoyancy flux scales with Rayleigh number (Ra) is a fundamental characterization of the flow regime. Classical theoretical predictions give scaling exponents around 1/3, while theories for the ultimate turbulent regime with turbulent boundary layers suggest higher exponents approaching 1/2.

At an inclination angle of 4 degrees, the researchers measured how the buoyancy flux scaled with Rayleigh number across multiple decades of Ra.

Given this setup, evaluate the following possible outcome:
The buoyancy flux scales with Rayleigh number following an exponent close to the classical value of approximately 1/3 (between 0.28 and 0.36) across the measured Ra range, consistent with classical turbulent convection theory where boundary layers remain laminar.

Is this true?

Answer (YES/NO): NO